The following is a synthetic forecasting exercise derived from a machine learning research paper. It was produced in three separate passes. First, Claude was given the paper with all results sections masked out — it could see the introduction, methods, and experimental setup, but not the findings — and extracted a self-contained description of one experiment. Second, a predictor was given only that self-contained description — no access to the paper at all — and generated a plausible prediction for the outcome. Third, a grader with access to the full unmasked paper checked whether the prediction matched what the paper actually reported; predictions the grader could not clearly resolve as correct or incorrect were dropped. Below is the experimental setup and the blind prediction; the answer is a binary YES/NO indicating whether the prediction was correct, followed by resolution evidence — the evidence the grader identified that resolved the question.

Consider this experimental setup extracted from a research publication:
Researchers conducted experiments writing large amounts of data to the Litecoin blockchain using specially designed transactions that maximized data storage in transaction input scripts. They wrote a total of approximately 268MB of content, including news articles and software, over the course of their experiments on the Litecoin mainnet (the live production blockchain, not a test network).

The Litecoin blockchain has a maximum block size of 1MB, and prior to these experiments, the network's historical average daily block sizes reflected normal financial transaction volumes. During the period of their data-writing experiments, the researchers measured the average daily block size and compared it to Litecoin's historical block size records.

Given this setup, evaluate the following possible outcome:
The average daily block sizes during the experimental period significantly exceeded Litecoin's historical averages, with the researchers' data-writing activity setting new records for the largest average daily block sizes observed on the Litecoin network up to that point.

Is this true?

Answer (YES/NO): YES